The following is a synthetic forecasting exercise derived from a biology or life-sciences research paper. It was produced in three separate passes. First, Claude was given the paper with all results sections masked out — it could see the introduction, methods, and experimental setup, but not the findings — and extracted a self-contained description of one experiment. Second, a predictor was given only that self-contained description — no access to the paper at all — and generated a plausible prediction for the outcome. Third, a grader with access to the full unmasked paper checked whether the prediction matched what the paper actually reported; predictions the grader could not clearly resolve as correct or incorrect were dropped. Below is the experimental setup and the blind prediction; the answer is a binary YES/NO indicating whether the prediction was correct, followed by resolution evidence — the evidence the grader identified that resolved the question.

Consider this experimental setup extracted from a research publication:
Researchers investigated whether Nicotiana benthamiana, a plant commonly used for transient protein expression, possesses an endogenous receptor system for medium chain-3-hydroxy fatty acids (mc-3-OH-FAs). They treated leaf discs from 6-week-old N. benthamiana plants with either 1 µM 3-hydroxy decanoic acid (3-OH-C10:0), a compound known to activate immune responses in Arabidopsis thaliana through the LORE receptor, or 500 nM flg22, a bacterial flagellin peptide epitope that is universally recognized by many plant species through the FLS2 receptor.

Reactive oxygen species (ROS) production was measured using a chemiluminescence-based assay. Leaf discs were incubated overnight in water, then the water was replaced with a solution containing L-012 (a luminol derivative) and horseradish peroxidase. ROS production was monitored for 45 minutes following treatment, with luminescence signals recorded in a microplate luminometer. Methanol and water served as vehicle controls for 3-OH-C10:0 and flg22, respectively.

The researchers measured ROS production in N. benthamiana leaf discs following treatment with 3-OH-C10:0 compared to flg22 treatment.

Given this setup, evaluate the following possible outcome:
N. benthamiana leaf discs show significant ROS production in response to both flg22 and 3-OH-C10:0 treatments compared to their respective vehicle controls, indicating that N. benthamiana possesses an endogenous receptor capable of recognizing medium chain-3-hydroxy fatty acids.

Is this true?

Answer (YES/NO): NO